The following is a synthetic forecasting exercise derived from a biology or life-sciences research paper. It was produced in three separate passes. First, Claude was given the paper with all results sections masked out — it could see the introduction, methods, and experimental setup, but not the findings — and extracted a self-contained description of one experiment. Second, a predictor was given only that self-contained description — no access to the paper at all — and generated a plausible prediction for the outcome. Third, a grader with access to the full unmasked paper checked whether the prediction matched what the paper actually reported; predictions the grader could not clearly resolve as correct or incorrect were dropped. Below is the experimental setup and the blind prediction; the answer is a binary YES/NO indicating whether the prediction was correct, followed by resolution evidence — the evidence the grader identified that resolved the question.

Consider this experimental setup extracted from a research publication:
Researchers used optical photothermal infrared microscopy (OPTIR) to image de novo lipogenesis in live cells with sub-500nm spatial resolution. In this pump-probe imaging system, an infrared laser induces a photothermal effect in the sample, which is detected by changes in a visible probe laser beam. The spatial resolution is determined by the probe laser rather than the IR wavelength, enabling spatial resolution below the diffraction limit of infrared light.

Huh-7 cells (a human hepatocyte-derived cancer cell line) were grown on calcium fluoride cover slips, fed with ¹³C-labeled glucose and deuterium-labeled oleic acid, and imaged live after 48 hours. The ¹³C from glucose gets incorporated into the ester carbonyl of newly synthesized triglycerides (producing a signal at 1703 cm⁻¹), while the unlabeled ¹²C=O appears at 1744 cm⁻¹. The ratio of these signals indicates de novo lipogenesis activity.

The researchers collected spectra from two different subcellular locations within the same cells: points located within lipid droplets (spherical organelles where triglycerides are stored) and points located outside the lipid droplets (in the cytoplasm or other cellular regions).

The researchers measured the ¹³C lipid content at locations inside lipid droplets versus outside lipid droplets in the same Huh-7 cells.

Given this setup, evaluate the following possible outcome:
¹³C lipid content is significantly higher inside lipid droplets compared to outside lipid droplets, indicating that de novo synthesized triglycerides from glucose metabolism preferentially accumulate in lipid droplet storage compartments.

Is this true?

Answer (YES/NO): YES